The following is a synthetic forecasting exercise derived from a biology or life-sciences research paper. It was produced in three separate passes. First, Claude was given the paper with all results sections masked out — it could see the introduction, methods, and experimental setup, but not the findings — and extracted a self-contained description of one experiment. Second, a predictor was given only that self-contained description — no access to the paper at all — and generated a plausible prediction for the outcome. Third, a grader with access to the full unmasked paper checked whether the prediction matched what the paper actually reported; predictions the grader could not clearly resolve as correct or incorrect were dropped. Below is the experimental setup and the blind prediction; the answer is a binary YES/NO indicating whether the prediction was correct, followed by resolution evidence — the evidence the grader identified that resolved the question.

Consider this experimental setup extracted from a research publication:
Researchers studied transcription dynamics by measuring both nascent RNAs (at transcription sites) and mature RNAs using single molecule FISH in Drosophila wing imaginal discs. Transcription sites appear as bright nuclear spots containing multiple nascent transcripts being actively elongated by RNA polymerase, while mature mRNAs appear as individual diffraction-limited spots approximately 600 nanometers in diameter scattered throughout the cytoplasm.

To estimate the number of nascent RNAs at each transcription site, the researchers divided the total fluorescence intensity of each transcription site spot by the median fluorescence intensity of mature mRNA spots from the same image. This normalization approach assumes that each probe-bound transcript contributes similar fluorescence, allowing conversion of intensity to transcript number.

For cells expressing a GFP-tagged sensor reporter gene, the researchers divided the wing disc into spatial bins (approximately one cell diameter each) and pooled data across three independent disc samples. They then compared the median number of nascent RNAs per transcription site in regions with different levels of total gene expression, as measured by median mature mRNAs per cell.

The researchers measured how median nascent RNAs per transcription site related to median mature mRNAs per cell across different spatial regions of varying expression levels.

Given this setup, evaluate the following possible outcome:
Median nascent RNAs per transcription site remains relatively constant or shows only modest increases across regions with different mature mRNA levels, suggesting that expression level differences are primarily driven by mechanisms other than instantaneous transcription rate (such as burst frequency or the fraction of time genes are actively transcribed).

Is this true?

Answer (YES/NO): YES